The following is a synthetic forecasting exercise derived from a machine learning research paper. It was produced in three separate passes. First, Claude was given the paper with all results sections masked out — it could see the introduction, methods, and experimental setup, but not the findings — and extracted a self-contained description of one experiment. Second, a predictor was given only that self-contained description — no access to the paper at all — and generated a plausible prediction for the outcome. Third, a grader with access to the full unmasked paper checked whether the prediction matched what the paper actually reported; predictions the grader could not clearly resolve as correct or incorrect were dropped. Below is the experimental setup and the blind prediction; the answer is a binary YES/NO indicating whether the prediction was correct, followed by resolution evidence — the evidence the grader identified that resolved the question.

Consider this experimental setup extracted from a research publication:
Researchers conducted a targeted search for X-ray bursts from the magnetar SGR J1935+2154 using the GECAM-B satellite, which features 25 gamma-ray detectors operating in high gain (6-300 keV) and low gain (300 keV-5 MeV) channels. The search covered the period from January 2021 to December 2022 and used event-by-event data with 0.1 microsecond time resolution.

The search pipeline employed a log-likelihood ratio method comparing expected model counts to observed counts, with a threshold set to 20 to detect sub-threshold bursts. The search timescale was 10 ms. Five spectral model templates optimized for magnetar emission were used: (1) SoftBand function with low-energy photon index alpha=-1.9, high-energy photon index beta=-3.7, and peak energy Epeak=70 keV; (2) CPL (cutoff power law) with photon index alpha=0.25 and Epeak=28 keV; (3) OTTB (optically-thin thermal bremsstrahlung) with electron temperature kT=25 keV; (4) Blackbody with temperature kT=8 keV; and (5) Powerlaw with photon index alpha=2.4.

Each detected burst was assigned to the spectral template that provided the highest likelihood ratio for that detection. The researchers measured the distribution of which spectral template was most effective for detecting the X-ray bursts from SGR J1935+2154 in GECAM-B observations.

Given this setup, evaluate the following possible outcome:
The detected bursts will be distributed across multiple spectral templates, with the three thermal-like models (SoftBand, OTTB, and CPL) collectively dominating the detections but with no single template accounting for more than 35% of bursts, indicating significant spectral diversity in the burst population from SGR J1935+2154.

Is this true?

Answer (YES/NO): NO